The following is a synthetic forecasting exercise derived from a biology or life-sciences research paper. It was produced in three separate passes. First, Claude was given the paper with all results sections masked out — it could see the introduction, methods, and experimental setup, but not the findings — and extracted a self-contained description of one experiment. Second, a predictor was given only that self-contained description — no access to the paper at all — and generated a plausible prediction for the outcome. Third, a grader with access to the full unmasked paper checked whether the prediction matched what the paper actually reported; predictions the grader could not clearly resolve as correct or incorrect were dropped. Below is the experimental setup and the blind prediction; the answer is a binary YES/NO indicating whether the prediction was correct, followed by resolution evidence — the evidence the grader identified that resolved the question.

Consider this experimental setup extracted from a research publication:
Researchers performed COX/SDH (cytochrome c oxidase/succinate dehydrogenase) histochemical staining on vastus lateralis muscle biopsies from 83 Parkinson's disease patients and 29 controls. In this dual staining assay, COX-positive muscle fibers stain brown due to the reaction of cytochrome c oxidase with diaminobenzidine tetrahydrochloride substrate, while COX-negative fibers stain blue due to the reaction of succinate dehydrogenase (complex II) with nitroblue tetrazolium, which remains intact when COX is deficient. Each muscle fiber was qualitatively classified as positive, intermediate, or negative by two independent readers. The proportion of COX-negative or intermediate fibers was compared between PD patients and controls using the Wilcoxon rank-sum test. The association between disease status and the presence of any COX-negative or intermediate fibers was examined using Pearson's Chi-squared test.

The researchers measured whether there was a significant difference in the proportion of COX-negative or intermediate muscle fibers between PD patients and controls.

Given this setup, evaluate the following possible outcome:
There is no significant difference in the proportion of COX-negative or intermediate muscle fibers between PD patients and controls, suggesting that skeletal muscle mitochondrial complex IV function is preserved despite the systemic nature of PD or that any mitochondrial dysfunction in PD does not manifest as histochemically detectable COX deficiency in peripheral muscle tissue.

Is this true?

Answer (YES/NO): YES